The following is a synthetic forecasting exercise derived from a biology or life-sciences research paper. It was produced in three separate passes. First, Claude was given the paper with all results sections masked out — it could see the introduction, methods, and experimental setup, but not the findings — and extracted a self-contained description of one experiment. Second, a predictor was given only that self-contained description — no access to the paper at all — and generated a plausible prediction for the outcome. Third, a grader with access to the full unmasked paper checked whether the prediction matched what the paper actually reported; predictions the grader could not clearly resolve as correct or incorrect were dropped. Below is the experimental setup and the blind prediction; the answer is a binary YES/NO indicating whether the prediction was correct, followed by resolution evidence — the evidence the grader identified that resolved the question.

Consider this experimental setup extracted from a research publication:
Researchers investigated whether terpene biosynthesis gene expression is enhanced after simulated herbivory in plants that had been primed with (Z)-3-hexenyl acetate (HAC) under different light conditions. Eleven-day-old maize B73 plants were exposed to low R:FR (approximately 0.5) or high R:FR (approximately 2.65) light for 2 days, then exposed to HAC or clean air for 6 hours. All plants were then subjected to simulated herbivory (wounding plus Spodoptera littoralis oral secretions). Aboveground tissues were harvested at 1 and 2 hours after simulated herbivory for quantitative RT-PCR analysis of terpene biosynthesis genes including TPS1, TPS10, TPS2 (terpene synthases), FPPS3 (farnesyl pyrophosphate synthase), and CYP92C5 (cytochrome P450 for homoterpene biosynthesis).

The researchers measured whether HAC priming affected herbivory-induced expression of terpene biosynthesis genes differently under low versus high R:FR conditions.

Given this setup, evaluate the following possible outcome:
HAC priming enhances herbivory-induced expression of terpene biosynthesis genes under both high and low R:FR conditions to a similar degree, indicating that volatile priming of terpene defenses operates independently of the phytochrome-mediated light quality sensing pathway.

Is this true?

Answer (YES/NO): NO